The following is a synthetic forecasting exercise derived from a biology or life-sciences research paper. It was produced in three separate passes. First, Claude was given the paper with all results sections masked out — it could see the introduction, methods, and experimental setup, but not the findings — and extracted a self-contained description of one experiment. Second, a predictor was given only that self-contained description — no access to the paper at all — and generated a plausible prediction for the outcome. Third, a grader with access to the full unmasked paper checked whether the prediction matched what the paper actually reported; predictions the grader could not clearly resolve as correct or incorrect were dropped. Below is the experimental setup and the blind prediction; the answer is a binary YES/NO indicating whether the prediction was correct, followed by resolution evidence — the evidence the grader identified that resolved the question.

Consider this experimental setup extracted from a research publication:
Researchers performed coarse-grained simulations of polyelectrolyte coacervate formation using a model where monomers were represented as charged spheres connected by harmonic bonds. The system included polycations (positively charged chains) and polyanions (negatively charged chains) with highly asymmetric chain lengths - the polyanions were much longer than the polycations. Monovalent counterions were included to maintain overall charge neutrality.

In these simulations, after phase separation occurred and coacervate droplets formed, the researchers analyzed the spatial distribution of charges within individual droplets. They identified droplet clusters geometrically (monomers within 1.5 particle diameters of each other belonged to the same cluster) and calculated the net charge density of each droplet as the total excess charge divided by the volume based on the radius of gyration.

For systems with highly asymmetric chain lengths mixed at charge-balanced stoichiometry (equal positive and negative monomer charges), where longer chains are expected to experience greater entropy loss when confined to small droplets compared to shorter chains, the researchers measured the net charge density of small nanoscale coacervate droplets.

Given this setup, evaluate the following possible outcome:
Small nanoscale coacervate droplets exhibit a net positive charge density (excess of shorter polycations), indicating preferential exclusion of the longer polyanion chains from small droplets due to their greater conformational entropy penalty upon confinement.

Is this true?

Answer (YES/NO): NO